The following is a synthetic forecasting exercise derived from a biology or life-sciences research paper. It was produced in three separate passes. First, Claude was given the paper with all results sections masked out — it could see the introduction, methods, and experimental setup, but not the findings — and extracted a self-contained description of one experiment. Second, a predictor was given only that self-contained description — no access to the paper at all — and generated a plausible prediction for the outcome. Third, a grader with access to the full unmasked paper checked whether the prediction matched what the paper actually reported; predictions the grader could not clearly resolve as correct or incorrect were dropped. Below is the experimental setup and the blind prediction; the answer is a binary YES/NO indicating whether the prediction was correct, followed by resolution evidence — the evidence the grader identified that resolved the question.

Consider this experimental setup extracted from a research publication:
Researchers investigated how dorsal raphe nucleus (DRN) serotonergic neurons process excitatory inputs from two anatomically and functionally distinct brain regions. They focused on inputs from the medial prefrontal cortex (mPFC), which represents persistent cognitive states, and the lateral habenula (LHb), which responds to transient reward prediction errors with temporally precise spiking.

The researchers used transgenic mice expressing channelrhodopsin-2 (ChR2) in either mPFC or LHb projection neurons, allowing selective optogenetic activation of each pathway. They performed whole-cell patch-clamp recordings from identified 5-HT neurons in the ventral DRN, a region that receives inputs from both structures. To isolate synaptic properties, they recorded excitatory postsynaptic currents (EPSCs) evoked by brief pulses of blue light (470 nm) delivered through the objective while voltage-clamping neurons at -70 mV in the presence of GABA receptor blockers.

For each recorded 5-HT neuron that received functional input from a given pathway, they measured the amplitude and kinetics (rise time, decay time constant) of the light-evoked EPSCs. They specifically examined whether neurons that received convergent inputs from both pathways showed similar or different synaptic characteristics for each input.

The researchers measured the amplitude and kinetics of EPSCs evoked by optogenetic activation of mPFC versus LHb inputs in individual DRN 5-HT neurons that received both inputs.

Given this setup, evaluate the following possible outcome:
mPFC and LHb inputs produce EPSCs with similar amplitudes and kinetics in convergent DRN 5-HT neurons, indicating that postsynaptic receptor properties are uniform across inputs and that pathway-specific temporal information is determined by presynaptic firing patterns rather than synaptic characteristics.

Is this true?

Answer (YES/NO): NO